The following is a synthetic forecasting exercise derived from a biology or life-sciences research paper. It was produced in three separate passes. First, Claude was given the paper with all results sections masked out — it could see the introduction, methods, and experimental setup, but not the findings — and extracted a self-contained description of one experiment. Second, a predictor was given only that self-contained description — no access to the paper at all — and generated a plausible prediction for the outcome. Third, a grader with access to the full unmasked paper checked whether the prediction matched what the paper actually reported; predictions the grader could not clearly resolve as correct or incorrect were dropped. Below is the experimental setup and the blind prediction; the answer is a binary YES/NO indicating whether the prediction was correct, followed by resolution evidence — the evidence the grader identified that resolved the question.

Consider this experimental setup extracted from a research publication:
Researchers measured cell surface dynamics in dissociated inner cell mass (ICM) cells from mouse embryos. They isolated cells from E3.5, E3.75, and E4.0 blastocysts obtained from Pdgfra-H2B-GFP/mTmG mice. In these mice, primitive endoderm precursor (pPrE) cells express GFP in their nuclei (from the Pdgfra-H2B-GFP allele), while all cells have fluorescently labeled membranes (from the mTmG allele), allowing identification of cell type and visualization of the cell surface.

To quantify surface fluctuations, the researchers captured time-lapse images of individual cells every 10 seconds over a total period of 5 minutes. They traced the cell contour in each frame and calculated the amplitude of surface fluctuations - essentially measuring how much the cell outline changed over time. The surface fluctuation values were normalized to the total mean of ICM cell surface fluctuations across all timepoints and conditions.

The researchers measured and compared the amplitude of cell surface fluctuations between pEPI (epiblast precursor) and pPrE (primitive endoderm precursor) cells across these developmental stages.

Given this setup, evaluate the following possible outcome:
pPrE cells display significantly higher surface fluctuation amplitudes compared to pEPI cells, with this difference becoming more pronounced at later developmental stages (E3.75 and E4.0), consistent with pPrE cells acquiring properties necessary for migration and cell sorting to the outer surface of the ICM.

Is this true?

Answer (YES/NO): NO